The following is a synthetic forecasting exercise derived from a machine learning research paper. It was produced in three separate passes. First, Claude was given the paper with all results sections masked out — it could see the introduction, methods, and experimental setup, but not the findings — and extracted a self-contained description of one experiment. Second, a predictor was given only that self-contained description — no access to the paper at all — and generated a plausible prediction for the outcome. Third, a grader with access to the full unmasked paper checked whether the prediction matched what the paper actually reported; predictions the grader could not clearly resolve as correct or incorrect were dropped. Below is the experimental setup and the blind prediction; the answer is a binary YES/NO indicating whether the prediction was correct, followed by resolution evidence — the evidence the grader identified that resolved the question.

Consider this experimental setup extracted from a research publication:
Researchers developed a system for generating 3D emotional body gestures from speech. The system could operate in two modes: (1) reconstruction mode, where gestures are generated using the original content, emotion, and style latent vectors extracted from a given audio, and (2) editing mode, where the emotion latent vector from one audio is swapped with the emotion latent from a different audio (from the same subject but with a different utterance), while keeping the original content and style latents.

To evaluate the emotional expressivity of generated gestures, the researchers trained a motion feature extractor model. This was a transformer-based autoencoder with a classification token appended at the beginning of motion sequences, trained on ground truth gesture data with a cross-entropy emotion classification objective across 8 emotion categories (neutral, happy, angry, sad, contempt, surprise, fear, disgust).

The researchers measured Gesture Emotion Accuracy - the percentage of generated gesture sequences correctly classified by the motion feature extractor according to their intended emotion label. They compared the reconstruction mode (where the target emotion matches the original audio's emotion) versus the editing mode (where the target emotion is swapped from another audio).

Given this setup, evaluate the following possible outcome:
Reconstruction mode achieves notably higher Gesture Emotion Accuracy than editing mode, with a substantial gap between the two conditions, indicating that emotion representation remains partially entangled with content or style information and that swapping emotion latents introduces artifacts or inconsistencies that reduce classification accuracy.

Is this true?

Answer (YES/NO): NO